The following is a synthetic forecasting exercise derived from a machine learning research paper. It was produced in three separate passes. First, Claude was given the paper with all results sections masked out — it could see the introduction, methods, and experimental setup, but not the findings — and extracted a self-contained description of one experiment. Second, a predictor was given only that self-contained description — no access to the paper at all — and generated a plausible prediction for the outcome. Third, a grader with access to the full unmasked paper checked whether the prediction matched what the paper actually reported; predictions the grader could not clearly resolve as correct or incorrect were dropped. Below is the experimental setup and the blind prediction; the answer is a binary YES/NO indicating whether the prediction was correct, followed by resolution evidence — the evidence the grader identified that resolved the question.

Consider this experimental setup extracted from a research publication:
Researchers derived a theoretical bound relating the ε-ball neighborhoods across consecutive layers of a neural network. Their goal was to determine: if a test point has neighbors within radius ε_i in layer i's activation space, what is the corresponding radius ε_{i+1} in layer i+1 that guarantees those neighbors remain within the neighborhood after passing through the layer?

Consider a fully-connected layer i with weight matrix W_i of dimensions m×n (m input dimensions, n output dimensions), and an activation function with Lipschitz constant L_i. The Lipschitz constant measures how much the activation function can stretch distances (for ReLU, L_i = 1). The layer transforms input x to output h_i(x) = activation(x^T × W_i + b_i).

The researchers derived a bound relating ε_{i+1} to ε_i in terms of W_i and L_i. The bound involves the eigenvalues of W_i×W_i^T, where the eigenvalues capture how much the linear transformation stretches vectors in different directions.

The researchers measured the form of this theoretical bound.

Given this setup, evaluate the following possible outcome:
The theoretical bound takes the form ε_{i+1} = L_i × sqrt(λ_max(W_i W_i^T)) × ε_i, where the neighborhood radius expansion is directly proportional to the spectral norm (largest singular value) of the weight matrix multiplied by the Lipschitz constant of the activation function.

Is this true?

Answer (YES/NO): YES